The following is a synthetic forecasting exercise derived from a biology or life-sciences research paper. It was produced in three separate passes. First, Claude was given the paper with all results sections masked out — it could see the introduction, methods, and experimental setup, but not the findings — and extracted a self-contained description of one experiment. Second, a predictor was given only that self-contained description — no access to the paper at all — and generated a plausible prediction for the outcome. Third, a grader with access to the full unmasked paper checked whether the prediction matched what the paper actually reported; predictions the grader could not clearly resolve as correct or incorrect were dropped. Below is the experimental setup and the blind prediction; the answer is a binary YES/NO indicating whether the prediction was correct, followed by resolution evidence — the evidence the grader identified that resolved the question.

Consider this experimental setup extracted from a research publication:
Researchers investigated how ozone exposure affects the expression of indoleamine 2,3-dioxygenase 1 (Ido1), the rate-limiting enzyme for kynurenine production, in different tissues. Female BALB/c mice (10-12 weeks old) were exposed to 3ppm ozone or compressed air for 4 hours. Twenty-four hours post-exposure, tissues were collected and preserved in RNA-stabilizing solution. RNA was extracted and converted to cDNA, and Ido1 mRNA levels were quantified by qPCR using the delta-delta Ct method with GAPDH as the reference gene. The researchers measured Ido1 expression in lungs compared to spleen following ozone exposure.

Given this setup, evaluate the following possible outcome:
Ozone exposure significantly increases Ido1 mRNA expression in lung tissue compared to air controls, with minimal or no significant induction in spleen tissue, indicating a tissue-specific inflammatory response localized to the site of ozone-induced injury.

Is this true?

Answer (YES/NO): NO